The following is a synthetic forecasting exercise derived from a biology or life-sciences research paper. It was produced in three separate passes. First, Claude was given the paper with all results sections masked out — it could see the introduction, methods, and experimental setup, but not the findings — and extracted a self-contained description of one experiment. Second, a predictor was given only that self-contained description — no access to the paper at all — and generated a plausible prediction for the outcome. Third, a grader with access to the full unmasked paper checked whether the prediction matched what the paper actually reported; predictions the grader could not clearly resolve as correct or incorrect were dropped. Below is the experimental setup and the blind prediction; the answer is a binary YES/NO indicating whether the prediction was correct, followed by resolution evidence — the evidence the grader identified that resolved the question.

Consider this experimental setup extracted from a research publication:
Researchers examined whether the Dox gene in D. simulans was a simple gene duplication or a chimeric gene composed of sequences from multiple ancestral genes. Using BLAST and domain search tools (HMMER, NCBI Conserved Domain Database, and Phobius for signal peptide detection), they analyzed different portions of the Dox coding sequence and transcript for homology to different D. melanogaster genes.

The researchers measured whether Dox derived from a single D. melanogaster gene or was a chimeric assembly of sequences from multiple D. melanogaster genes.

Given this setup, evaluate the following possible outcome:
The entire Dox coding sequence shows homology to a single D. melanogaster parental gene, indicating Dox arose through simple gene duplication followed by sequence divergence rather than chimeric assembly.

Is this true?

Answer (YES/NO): NO